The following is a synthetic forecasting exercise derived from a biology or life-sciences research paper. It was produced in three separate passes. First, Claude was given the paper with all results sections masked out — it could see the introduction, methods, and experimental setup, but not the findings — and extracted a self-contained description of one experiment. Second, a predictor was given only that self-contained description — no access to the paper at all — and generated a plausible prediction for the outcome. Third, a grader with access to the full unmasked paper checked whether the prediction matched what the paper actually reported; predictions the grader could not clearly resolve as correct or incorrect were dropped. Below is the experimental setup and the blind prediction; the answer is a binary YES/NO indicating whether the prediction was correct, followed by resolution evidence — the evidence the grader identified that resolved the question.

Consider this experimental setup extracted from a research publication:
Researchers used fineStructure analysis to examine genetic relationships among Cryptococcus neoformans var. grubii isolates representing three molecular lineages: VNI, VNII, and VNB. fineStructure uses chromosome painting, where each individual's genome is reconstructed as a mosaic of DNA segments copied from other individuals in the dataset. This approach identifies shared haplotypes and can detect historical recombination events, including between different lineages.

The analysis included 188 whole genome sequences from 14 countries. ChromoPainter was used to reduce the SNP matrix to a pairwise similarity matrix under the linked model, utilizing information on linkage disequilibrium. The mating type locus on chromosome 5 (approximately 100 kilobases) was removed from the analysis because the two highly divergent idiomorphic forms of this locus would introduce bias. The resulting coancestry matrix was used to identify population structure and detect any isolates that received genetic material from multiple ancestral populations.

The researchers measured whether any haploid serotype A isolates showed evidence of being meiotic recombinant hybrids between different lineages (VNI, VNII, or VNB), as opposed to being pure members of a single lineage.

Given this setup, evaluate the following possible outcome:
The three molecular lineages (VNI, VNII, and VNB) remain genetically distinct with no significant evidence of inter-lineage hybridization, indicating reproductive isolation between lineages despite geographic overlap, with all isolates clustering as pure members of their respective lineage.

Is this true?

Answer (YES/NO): NO